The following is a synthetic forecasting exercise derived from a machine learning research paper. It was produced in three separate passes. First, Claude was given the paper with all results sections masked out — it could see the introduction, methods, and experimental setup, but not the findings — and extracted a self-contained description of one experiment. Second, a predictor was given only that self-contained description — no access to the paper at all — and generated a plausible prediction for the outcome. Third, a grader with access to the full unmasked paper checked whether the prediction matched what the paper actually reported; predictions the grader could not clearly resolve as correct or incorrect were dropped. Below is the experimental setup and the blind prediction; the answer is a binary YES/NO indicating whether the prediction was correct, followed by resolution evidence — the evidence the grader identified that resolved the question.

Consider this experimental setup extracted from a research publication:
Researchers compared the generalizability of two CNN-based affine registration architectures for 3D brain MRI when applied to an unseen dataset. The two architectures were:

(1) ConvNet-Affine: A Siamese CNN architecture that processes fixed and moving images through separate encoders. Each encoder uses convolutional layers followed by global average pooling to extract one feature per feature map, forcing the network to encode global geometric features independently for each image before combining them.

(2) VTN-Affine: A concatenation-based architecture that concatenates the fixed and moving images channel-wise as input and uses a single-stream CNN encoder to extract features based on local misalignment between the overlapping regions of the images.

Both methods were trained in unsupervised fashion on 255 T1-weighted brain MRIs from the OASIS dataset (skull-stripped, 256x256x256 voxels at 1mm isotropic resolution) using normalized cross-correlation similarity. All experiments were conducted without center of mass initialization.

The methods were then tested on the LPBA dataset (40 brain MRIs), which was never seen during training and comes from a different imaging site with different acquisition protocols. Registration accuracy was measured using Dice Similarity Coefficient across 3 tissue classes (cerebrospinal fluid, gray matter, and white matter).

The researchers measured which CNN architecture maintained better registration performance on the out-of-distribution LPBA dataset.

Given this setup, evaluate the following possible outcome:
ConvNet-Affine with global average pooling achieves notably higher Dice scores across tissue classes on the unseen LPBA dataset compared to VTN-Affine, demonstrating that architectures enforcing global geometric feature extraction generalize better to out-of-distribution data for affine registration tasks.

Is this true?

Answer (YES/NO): NO